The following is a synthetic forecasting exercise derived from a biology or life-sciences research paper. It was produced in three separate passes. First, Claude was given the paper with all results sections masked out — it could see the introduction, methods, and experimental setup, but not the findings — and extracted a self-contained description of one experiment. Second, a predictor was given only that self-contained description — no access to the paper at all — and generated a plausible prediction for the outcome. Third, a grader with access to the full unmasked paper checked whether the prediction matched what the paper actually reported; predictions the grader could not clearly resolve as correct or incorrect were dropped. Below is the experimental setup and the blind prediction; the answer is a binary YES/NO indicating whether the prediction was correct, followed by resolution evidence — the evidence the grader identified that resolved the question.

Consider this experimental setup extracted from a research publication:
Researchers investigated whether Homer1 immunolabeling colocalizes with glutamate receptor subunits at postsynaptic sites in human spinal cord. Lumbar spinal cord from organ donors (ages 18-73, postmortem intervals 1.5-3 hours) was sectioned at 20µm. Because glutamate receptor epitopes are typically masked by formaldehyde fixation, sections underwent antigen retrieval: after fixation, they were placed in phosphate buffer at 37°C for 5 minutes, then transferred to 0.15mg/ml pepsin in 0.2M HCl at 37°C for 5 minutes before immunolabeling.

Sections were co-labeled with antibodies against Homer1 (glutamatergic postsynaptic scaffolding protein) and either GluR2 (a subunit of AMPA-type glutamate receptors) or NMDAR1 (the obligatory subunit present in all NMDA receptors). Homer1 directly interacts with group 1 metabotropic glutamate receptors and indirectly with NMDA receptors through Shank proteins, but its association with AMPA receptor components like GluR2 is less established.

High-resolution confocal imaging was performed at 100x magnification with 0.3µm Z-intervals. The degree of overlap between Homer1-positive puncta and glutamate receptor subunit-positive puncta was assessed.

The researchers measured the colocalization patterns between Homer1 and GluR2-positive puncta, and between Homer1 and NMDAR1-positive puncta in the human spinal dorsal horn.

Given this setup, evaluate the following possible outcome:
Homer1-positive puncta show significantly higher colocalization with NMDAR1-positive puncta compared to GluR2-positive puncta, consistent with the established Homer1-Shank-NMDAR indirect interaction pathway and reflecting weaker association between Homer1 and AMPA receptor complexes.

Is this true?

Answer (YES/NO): NO